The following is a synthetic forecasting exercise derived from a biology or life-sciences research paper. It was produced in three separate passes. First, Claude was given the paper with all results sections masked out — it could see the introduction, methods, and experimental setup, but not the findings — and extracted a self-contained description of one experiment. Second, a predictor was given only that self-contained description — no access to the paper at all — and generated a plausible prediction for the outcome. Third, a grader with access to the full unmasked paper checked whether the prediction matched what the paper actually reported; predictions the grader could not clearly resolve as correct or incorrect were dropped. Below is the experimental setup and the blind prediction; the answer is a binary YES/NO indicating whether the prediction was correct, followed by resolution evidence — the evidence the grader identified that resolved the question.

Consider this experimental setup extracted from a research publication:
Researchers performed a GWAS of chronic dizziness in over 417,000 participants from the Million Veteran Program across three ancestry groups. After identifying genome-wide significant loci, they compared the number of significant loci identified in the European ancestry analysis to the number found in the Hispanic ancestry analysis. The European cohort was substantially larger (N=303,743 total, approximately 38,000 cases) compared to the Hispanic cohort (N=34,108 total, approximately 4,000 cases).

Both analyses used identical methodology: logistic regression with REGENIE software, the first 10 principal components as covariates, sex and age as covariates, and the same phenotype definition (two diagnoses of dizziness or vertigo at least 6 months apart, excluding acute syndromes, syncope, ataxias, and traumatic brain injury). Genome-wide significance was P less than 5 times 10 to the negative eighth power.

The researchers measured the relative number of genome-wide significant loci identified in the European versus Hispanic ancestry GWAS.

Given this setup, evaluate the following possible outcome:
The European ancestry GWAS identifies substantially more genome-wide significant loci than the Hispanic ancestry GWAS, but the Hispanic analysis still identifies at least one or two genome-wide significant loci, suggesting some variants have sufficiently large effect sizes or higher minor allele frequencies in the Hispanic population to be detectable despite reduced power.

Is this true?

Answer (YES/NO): NO